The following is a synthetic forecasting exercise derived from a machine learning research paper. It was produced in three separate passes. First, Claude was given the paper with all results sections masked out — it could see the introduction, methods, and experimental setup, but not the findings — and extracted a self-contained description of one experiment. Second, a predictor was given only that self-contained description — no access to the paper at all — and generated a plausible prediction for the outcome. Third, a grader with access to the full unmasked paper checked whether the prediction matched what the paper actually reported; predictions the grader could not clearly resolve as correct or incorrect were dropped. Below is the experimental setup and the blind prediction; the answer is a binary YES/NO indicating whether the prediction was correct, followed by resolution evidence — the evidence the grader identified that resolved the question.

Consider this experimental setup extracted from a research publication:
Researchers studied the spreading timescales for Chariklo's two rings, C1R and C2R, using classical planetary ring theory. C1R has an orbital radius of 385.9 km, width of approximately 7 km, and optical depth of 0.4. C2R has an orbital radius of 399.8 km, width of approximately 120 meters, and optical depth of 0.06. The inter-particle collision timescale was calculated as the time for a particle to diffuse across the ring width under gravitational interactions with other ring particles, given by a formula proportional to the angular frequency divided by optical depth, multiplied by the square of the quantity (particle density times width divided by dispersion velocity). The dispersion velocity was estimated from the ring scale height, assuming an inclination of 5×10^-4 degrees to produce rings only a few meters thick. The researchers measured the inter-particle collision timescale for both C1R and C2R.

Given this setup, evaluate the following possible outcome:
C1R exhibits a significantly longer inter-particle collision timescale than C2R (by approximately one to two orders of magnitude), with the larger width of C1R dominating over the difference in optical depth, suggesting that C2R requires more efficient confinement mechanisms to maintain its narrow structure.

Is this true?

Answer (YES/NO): NO